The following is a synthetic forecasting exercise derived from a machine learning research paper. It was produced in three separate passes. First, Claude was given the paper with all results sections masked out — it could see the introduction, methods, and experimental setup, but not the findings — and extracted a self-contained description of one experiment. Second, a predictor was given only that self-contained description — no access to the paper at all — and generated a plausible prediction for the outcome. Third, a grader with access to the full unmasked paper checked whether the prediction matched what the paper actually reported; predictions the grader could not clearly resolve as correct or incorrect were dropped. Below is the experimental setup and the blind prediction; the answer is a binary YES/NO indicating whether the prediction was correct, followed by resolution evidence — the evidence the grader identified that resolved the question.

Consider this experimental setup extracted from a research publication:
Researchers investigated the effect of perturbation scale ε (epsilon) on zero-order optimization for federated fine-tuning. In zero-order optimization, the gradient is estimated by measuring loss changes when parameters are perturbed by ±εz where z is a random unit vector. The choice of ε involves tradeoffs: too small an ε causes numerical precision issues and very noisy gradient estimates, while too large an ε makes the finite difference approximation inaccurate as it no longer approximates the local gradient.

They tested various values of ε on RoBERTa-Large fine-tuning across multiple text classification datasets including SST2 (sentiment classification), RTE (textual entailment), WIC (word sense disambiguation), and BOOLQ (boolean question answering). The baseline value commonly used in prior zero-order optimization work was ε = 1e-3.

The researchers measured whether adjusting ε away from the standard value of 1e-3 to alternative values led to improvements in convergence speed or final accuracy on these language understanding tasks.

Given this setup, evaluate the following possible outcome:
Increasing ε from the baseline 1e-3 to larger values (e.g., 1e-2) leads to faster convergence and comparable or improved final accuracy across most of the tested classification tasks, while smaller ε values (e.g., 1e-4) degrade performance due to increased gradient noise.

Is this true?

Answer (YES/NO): NO